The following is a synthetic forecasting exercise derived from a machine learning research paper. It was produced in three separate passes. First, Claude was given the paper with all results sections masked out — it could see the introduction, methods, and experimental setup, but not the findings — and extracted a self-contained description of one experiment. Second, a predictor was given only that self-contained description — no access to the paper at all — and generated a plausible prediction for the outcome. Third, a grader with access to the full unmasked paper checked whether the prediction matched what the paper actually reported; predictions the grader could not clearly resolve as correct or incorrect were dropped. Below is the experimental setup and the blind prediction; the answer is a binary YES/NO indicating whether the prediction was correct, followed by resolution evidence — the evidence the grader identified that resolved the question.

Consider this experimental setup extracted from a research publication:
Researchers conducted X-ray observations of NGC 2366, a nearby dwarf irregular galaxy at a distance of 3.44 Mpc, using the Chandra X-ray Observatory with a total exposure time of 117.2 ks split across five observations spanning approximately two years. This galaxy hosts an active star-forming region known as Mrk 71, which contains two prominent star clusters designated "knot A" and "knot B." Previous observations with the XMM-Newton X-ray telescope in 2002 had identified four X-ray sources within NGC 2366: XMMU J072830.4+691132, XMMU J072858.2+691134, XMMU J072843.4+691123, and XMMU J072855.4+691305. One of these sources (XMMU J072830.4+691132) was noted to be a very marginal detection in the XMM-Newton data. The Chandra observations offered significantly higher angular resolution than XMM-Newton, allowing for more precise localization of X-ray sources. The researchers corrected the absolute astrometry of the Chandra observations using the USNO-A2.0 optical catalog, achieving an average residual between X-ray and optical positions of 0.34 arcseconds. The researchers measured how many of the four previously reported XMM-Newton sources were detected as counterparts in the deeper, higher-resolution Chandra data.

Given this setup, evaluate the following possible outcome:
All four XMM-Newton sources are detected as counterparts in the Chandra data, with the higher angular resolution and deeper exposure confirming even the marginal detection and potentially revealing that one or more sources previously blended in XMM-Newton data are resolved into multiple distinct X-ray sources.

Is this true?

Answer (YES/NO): NO